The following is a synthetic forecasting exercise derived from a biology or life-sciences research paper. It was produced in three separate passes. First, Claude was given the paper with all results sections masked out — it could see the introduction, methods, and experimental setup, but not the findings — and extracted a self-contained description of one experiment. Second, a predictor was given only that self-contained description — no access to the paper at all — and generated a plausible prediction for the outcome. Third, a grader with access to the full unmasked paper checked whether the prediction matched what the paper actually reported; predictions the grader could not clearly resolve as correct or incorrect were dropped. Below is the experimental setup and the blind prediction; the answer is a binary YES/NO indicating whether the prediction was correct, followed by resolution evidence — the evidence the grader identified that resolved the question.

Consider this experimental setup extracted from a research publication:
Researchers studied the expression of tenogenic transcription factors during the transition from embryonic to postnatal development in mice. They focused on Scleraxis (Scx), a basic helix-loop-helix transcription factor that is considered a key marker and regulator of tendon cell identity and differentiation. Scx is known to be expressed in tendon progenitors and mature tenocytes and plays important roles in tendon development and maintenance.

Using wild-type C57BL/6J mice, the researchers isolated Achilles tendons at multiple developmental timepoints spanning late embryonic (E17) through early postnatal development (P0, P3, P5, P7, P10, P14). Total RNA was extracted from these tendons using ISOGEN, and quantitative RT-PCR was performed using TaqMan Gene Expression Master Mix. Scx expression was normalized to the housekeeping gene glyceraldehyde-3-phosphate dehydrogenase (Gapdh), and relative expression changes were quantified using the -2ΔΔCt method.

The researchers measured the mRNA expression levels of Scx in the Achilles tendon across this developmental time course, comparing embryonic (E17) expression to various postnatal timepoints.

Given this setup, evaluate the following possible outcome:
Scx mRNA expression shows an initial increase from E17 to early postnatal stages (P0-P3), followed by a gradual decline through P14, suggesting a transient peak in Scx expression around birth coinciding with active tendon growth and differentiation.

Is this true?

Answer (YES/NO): NO